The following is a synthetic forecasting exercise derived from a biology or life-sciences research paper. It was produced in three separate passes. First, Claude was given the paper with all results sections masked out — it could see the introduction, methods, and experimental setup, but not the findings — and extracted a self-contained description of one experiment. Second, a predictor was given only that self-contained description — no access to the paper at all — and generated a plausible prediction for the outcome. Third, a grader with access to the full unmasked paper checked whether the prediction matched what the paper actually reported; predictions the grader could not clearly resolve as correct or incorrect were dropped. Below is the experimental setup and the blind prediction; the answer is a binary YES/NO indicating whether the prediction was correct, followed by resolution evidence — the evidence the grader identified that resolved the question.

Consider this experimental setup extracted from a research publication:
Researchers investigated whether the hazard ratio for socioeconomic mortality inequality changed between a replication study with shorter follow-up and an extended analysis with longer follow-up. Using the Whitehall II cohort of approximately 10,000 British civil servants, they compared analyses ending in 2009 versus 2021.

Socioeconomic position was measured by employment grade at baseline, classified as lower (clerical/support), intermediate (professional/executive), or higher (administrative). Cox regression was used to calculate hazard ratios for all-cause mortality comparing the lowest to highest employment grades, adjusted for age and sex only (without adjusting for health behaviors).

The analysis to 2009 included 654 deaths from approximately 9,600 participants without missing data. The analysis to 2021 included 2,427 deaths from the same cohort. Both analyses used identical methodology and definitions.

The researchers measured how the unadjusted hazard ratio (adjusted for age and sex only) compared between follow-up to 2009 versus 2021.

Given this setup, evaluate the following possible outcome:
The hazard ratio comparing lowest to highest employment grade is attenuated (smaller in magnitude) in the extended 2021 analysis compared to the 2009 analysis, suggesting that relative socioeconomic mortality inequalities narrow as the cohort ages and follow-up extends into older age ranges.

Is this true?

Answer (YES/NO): NO